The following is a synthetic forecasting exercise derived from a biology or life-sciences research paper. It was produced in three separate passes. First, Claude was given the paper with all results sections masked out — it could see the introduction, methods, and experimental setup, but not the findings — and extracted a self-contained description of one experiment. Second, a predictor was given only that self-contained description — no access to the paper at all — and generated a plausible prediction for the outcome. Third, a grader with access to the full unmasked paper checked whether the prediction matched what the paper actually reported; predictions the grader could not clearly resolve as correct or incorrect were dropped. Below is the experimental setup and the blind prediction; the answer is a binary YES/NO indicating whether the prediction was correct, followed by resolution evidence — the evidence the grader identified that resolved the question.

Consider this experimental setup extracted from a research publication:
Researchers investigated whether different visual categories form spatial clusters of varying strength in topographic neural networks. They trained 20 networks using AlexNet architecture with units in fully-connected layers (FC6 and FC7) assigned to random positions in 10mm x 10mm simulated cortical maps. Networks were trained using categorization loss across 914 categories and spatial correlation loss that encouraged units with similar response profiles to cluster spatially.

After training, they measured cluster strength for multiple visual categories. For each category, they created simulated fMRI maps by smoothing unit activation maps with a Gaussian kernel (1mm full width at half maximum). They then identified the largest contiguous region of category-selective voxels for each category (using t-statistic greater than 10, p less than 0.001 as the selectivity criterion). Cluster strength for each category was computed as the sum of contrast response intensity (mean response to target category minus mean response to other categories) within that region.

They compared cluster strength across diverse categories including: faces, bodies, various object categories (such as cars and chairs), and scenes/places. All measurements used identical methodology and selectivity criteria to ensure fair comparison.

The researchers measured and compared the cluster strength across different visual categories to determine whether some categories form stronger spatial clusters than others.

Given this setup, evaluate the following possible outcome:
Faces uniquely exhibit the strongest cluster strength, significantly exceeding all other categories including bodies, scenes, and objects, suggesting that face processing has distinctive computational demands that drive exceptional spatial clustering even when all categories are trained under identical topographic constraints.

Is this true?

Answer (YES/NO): NO